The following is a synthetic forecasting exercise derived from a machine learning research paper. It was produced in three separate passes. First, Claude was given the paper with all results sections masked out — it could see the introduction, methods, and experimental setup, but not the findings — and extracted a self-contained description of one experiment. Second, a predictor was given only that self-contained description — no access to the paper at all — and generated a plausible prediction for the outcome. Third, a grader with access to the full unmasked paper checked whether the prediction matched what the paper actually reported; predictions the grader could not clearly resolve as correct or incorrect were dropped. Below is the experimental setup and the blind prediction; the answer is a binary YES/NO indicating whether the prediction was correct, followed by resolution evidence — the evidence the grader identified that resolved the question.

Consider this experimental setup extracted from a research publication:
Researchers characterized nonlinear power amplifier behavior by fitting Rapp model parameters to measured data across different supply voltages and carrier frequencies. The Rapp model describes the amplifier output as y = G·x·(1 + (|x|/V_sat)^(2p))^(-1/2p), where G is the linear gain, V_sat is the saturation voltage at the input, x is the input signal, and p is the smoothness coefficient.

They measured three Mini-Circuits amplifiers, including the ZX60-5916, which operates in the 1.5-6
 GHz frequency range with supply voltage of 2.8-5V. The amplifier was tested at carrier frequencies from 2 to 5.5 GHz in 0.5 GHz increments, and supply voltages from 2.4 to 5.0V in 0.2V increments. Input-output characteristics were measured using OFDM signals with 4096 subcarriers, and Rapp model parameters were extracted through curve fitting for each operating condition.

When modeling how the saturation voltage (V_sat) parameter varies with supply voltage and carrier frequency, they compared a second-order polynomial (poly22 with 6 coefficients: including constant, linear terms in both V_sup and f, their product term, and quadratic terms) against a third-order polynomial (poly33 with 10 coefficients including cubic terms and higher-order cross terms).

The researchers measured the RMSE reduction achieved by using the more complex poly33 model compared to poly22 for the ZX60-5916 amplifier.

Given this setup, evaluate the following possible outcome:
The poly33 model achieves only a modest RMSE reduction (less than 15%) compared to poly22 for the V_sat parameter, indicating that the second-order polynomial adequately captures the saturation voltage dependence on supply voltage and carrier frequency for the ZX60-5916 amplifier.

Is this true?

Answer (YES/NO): NO